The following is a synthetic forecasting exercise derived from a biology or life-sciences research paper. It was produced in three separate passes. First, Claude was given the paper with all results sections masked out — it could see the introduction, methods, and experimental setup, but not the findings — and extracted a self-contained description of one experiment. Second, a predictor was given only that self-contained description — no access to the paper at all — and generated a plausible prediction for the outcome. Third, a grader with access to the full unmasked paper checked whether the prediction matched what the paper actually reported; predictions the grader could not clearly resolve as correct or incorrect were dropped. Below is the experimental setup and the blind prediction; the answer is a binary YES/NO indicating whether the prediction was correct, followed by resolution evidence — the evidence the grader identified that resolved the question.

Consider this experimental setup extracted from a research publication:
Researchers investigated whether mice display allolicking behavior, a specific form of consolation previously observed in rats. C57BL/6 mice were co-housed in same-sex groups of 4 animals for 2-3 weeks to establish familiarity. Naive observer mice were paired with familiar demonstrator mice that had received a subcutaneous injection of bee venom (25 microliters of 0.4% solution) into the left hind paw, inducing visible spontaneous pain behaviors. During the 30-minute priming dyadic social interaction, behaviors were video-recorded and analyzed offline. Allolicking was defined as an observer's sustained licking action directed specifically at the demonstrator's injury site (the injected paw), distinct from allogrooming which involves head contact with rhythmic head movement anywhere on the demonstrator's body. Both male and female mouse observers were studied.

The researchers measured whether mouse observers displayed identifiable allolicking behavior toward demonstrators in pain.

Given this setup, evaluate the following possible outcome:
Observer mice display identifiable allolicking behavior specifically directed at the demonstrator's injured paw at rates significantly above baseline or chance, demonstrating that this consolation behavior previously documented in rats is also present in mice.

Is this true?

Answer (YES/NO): YES